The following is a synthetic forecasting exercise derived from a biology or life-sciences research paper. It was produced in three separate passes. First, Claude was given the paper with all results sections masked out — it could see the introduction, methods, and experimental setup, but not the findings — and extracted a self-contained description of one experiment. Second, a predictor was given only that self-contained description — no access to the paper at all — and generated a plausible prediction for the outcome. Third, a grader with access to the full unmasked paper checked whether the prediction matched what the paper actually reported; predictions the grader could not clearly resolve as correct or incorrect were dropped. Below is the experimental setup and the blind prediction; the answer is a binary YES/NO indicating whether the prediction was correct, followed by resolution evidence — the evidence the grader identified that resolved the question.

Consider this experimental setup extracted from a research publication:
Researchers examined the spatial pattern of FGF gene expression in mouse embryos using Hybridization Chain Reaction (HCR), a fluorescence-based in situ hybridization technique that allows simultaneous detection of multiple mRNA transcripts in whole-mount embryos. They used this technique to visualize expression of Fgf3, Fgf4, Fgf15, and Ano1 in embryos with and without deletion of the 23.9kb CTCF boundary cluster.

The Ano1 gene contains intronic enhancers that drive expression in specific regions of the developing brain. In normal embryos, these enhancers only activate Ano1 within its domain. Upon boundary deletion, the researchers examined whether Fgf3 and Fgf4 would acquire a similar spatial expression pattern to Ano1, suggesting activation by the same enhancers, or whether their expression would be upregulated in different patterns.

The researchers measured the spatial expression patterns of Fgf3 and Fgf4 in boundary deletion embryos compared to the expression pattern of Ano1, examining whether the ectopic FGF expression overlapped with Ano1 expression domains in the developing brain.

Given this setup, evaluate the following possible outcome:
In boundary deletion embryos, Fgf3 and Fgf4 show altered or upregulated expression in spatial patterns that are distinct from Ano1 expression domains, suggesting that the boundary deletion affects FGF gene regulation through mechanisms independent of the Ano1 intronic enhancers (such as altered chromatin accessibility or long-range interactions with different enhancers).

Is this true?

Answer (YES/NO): NO